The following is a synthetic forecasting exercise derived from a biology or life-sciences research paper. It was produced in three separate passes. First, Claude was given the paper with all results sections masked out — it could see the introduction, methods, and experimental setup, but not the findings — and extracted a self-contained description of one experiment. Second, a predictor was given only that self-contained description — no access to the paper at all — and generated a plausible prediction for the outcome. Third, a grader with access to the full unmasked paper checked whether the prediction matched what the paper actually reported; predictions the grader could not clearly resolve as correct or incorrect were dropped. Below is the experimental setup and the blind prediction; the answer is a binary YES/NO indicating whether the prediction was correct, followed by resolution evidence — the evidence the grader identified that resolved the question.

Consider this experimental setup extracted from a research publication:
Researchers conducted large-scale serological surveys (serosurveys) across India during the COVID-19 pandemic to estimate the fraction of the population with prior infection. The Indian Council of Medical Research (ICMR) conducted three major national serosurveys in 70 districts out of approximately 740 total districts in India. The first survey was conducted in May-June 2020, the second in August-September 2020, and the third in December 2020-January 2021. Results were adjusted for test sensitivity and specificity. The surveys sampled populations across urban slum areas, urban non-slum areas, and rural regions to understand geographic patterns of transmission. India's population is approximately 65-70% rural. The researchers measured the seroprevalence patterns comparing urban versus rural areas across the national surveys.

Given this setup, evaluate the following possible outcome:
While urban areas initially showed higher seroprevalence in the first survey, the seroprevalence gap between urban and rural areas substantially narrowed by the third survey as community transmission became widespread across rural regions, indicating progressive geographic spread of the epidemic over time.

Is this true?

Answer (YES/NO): NO